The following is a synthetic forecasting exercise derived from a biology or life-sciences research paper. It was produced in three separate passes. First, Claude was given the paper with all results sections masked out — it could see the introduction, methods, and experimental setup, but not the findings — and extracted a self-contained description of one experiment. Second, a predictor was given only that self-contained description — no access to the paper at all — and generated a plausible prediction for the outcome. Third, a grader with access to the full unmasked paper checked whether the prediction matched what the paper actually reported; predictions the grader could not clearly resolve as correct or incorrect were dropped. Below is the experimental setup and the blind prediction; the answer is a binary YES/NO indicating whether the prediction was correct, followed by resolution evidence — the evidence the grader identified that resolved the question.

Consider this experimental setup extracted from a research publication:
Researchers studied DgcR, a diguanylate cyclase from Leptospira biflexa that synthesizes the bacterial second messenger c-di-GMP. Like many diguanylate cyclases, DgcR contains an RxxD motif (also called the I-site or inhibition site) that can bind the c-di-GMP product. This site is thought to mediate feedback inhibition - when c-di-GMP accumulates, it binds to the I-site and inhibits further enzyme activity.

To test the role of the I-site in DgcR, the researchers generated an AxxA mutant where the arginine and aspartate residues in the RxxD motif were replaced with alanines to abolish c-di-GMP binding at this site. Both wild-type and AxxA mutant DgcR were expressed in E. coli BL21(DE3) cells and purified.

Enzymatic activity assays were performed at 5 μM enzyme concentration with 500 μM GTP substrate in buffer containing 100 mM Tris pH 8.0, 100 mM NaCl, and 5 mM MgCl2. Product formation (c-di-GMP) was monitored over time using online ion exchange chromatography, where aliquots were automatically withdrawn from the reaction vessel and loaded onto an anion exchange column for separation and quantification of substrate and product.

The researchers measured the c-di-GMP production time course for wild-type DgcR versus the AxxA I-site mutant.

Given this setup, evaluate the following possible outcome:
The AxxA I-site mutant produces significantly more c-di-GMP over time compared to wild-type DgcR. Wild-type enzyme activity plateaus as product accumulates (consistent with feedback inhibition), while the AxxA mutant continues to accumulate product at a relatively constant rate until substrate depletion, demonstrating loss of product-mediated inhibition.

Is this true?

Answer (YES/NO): NO